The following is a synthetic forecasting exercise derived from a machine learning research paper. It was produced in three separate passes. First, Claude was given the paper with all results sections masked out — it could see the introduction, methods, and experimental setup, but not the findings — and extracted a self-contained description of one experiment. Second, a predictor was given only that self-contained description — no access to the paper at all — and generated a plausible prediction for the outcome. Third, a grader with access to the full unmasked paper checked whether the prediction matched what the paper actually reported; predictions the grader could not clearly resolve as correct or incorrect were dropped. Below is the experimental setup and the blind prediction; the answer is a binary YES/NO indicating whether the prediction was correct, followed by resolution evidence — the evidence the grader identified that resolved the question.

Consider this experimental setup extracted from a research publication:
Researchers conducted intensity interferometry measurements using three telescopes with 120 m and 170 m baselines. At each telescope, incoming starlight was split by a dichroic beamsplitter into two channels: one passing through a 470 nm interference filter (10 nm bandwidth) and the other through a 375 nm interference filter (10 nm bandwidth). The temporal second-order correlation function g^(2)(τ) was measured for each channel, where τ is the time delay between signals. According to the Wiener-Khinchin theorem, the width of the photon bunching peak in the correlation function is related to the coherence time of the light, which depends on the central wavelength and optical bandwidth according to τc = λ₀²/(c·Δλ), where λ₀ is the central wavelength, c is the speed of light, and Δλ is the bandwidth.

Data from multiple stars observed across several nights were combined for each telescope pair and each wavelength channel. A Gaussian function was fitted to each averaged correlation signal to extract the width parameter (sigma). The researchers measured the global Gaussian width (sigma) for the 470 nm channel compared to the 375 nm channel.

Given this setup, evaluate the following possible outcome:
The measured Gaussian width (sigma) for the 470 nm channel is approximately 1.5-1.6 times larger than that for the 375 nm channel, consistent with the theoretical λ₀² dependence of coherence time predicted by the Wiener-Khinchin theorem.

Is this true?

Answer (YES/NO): NO